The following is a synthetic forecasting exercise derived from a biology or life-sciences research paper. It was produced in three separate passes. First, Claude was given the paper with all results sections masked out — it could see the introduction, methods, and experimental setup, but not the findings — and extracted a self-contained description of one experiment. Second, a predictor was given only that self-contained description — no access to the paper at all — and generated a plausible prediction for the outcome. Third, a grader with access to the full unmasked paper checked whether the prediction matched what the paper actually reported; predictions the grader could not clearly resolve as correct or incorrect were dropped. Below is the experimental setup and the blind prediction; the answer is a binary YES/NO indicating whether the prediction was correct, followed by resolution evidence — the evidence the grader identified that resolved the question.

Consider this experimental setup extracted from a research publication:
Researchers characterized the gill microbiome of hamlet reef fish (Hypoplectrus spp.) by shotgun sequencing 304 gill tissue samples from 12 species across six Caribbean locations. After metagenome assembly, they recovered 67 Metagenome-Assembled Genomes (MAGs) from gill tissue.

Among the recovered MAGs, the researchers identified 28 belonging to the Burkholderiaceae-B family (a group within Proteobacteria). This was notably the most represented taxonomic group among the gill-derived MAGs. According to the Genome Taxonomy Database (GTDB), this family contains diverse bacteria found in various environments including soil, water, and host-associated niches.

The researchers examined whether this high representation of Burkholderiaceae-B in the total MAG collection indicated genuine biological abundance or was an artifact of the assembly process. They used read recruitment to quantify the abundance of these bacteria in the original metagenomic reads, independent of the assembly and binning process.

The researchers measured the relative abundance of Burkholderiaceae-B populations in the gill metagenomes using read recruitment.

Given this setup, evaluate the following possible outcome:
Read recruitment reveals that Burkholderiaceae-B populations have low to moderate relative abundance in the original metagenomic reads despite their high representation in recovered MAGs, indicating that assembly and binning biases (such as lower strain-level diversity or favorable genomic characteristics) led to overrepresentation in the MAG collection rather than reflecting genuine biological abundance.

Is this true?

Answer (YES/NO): NO